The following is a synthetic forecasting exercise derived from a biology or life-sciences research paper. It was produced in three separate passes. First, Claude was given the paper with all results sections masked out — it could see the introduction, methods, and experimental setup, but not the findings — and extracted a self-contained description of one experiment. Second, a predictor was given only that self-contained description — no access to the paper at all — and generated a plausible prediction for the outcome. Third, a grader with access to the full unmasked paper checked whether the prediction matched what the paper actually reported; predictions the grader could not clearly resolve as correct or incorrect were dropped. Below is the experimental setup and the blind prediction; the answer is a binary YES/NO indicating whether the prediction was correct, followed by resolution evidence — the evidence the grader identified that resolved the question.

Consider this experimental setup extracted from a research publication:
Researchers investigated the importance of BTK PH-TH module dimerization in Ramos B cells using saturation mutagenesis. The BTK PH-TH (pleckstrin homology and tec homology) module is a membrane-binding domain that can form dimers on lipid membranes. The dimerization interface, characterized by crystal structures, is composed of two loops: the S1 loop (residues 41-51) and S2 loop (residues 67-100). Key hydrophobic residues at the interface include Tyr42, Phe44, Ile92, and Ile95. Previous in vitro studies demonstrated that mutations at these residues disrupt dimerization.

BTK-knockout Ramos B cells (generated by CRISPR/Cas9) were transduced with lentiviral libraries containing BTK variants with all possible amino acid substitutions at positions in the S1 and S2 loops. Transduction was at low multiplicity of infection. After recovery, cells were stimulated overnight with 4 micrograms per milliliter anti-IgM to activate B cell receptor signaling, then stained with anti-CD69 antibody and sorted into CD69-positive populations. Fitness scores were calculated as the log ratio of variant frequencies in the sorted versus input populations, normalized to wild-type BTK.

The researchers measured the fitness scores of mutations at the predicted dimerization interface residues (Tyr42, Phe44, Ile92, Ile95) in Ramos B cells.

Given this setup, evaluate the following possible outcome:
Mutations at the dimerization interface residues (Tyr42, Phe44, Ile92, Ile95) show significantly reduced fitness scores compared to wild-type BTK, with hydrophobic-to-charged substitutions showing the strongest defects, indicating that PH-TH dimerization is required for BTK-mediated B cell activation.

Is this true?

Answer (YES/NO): NO